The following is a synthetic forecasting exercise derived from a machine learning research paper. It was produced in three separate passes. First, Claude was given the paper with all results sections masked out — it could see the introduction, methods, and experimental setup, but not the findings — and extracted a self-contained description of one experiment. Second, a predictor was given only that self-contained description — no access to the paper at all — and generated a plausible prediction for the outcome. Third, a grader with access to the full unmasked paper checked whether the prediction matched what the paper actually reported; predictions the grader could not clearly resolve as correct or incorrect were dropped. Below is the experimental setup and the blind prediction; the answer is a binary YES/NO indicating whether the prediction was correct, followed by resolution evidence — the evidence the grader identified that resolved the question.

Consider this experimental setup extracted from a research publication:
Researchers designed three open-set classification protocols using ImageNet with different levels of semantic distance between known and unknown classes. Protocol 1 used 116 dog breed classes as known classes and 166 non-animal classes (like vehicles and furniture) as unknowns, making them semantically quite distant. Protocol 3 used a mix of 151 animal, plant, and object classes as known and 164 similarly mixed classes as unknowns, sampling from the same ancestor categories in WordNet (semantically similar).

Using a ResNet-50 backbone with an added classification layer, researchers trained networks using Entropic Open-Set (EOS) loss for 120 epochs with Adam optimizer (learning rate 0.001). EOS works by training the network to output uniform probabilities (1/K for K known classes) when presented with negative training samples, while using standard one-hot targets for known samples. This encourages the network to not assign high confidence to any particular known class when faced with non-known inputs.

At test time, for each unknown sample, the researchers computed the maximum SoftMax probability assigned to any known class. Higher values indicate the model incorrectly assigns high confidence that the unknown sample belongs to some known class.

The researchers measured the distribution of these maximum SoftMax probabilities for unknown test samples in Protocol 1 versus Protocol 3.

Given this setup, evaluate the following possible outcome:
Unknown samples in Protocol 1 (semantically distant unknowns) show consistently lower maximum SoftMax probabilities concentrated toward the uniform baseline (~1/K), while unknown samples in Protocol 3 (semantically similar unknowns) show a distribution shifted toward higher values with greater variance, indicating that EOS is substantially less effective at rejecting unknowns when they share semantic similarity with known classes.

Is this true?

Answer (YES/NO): YES